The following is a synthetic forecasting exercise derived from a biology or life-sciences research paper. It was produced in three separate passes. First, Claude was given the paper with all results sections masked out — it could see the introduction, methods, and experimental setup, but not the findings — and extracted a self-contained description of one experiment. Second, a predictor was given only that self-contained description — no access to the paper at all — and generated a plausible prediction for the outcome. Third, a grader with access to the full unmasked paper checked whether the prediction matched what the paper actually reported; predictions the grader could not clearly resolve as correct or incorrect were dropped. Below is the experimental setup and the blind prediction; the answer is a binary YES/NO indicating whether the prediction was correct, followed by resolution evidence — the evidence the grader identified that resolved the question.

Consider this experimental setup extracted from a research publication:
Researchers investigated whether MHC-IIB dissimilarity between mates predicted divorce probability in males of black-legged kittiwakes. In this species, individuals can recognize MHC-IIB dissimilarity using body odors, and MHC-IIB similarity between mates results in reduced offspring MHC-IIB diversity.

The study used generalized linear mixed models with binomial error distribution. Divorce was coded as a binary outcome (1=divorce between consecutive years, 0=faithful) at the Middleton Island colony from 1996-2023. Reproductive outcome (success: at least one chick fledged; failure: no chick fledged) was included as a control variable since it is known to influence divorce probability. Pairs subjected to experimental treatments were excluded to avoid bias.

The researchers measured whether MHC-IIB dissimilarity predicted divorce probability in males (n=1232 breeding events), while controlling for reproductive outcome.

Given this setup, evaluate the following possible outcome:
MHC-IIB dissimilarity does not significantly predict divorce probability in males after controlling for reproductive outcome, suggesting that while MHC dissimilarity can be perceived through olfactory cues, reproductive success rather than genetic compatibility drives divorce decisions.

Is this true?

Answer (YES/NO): YES